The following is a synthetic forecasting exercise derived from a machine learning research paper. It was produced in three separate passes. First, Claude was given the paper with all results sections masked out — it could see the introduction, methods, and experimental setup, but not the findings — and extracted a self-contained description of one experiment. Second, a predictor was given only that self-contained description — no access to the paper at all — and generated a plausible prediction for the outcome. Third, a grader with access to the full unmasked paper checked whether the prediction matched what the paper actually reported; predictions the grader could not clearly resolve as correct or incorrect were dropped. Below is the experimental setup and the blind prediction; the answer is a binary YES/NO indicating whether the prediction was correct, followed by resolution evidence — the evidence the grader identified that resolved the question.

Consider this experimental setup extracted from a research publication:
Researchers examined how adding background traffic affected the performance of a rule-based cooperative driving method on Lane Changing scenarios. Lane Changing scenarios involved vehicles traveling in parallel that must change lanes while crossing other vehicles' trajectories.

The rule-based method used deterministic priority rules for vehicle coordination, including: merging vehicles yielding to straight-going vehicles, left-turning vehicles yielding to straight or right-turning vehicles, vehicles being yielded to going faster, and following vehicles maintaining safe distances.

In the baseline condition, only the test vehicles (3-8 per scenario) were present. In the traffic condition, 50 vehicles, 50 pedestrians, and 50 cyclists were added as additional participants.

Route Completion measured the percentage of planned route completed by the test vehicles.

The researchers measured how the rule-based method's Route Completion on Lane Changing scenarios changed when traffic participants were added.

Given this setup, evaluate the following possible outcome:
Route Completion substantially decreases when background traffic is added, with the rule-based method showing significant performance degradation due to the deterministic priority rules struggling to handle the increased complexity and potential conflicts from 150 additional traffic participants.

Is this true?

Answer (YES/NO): NO